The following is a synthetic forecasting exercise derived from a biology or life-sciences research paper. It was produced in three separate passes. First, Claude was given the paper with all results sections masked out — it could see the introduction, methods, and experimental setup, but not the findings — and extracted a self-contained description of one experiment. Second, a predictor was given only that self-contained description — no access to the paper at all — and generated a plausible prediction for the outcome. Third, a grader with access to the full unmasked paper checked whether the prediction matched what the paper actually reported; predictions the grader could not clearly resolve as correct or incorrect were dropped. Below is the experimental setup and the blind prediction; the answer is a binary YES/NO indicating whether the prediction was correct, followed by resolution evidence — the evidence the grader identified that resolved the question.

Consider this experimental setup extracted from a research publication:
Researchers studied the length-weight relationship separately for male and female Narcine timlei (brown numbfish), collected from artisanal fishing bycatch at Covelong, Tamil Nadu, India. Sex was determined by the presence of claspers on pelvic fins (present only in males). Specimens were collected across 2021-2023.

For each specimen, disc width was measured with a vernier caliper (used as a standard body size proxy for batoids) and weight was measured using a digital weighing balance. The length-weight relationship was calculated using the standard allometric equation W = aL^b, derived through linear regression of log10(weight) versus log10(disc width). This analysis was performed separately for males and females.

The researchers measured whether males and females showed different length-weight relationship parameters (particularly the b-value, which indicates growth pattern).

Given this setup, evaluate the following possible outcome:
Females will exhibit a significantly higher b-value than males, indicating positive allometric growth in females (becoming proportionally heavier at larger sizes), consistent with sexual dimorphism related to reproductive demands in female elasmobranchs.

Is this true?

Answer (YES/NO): NO